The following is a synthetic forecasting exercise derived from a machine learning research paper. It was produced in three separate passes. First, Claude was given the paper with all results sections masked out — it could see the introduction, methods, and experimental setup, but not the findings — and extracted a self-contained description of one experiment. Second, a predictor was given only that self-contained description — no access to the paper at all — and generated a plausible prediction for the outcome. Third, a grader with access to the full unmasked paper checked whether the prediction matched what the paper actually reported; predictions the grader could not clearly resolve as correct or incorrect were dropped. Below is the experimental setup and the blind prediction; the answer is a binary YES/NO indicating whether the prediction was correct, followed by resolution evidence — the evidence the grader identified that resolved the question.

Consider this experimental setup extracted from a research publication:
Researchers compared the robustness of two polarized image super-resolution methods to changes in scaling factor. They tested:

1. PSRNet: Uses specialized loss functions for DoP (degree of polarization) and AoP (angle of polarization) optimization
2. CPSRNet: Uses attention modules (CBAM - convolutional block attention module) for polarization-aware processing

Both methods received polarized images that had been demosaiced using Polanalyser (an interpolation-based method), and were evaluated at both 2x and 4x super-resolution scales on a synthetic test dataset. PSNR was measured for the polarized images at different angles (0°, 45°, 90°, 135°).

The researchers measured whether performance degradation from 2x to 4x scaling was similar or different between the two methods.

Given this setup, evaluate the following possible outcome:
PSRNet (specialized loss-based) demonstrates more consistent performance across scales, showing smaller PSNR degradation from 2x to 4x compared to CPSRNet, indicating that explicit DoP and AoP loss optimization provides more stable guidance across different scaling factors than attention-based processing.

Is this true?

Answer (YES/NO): YES